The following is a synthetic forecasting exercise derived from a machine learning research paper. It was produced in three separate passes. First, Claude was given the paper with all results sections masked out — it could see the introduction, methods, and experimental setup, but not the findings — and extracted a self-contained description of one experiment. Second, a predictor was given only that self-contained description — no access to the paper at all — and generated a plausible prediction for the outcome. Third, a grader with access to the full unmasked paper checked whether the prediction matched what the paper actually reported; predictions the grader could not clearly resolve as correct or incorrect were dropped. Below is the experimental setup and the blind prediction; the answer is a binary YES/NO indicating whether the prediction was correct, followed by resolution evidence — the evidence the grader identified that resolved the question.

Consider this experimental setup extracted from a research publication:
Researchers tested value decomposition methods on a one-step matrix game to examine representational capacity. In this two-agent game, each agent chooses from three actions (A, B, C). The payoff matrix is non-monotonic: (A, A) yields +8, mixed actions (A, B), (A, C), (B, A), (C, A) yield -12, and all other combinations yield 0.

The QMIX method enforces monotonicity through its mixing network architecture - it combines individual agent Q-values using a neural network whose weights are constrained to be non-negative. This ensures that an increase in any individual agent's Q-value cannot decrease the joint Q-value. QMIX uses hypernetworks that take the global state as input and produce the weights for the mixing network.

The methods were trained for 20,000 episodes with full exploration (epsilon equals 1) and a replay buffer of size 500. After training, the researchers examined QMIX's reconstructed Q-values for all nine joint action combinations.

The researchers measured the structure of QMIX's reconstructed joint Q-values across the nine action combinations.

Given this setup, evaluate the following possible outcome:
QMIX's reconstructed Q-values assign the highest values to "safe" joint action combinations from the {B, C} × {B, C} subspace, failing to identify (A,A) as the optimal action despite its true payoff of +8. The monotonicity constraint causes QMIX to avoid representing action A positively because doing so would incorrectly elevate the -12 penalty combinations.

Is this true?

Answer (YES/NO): YES